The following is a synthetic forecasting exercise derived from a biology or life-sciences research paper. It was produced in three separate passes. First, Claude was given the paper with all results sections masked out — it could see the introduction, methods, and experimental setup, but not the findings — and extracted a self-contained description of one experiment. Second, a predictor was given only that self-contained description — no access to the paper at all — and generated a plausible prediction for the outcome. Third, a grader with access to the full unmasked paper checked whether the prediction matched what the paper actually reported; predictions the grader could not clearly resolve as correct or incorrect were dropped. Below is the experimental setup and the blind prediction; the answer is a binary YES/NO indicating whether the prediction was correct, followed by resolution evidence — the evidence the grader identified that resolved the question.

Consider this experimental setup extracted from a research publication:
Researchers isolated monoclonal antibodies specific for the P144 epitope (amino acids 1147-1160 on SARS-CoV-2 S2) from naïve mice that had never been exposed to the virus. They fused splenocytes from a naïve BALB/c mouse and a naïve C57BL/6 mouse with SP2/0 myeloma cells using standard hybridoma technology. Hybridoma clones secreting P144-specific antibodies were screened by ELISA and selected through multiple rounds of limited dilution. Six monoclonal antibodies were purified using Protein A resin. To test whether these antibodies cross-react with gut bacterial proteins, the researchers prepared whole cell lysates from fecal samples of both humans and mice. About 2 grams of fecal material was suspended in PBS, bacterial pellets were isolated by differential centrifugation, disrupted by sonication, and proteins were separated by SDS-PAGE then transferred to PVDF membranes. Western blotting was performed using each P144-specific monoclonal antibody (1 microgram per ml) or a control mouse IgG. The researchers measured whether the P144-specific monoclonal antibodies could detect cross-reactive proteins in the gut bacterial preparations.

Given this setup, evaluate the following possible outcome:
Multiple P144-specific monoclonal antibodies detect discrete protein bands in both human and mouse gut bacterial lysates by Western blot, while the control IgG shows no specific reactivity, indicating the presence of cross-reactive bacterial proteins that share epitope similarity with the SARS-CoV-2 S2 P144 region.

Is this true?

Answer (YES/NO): YES